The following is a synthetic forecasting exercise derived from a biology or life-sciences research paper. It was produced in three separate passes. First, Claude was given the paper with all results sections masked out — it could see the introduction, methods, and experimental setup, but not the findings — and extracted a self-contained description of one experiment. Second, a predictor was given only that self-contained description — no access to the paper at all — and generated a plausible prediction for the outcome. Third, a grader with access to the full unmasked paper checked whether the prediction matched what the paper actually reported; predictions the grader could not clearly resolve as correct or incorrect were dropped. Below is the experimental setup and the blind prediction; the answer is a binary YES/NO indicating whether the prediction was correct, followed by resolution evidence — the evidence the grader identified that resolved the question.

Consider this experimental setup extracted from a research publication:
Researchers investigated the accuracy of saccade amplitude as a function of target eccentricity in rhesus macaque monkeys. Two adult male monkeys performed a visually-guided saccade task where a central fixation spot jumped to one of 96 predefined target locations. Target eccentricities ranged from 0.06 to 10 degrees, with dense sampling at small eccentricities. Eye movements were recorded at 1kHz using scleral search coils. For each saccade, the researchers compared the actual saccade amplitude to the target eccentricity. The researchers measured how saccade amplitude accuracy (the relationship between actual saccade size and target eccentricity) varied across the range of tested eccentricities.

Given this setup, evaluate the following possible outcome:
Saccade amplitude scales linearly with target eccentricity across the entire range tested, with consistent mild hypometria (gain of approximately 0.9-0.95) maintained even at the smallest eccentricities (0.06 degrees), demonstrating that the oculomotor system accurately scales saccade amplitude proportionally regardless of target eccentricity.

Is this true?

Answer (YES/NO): NO